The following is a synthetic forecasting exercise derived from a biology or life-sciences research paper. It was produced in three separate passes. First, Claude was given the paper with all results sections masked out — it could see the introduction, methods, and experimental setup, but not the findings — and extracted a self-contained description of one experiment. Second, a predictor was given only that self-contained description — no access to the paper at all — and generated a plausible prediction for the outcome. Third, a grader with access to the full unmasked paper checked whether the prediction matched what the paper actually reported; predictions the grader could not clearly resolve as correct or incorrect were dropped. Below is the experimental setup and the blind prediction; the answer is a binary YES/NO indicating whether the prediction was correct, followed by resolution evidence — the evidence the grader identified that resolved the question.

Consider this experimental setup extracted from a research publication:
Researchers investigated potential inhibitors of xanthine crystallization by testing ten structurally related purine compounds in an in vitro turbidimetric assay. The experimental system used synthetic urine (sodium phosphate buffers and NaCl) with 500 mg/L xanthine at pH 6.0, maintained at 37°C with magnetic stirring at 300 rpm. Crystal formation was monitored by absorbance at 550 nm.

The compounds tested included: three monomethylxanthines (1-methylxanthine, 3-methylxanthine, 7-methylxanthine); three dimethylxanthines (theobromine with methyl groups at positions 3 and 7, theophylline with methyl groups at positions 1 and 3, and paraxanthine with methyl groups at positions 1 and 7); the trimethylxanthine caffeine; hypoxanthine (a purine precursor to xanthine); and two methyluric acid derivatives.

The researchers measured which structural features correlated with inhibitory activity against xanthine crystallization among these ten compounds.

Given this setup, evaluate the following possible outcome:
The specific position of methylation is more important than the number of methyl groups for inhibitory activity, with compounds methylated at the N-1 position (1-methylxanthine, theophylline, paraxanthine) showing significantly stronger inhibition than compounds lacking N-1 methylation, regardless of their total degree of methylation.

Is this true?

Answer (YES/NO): NO